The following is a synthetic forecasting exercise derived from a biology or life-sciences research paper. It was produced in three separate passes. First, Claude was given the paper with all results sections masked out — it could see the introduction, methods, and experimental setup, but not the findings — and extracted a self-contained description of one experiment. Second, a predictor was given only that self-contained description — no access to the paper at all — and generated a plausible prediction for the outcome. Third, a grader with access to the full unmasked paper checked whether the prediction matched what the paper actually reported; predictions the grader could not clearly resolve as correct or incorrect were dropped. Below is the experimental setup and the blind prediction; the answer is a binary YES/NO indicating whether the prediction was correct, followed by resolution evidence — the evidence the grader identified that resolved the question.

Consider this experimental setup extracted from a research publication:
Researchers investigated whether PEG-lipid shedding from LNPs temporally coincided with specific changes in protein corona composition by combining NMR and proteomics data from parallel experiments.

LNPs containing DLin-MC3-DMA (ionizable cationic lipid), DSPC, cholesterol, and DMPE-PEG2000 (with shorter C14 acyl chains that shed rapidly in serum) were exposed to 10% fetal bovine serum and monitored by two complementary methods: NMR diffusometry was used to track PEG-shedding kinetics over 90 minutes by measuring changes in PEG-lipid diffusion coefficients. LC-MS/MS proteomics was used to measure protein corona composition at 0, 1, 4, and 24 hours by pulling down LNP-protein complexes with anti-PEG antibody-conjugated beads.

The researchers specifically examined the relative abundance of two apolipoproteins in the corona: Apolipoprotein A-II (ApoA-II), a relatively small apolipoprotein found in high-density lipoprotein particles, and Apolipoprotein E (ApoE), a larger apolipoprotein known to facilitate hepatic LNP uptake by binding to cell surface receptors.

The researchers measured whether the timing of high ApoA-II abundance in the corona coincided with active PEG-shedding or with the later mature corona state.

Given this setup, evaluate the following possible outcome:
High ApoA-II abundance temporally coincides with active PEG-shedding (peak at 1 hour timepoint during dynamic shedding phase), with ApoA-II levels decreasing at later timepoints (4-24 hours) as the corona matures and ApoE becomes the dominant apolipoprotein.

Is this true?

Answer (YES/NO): NO